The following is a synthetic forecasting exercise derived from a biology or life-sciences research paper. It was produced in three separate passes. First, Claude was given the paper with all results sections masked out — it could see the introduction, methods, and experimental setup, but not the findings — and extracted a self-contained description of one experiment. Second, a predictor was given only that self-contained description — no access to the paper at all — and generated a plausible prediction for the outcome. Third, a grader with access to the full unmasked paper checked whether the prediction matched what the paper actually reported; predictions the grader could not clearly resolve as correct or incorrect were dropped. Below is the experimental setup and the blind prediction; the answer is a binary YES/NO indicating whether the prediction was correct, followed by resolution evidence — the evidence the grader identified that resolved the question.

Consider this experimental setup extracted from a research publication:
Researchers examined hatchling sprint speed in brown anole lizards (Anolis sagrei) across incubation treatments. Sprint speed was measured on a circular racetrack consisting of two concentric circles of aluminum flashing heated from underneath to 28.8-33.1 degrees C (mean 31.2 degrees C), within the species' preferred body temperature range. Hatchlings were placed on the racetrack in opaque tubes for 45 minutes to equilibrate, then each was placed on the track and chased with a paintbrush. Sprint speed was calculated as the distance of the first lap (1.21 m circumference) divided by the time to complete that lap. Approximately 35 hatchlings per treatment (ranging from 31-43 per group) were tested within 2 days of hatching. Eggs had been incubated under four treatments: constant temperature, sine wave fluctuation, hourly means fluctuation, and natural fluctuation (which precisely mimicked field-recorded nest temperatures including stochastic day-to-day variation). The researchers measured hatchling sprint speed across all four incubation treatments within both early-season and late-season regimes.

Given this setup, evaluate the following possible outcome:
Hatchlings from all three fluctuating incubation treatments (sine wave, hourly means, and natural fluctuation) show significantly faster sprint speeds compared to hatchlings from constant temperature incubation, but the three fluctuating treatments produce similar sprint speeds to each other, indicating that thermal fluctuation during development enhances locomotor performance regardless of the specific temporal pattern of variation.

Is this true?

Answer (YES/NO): NO